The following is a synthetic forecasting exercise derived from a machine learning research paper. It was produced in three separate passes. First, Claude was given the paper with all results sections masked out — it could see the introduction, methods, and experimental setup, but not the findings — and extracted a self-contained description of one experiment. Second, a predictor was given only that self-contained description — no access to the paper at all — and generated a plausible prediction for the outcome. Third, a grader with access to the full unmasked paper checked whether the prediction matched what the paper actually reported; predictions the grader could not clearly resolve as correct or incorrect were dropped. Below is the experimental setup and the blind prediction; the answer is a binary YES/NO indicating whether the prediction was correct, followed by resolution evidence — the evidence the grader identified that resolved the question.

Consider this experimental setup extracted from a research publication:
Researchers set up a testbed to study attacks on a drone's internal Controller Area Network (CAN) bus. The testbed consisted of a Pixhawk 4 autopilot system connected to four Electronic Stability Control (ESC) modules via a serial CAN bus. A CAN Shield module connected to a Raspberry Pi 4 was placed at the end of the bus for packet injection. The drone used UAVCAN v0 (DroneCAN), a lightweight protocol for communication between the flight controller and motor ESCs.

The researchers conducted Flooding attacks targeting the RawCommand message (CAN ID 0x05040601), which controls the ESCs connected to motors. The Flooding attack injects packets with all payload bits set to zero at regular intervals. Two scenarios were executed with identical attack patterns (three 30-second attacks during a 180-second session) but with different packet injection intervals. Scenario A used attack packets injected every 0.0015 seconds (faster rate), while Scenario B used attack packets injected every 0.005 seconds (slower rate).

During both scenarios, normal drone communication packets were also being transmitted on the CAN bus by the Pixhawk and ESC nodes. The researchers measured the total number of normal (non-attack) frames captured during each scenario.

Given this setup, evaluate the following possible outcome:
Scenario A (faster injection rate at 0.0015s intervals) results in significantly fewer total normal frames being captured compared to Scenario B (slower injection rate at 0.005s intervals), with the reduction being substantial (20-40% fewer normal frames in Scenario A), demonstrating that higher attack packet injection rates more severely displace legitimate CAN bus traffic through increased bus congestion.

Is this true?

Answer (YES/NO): NO